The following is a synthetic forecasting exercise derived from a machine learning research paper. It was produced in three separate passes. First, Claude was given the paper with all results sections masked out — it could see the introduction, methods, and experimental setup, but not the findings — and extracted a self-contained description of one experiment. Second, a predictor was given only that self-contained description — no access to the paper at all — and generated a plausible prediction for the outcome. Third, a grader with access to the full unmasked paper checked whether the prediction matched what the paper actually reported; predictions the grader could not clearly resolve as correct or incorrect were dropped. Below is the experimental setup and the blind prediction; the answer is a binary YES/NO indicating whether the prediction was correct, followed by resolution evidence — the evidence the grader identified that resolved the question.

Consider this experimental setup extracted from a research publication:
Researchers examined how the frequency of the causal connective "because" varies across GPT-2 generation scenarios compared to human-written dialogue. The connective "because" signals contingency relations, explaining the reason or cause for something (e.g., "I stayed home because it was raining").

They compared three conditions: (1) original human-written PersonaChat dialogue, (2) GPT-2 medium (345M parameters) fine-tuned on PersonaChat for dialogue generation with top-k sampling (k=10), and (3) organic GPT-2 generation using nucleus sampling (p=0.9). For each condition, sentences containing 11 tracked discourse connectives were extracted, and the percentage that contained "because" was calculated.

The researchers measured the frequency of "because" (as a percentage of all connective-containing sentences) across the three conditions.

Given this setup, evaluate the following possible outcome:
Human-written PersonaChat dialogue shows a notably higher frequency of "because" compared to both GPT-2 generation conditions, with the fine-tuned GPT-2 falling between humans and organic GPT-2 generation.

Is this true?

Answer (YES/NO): NO